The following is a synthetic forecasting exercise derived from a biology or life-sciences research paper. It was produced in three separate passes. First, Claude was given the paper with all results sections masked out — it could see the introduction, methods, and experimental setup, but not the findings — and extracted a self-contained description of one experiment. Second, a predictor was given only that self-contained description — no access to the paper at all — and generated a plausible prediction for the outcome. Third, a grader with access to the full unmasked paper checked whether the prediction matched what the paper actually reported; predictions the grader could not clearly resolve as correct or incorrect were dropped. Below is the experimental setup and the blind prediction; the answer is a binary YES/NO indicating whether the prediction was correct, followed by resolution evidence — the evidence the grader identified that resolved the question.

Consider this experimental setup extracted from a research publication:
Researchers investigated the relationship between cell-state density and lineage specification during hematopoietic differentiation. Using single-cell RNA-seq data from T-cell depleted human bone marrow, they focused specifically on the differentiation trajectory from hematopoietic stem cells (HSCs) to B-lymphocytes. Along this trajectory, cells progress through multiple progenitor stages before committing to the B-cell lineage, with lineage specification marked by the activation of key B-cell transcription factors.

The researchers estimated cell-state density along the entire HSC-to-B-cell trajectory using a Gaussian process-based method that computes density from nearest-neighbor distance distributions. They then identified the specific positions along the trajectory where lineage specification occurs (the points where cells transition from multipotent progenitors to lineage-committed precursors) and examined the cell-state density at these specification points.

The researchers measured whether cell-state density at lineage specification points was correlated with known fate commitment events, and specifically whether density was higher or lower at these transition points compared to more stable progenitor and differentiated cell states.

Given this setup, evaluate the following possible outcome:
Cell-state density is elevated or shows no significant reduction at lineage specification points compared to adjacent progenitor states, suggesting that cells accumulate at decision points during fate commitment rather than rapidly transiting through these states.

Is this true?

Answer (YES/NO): NO